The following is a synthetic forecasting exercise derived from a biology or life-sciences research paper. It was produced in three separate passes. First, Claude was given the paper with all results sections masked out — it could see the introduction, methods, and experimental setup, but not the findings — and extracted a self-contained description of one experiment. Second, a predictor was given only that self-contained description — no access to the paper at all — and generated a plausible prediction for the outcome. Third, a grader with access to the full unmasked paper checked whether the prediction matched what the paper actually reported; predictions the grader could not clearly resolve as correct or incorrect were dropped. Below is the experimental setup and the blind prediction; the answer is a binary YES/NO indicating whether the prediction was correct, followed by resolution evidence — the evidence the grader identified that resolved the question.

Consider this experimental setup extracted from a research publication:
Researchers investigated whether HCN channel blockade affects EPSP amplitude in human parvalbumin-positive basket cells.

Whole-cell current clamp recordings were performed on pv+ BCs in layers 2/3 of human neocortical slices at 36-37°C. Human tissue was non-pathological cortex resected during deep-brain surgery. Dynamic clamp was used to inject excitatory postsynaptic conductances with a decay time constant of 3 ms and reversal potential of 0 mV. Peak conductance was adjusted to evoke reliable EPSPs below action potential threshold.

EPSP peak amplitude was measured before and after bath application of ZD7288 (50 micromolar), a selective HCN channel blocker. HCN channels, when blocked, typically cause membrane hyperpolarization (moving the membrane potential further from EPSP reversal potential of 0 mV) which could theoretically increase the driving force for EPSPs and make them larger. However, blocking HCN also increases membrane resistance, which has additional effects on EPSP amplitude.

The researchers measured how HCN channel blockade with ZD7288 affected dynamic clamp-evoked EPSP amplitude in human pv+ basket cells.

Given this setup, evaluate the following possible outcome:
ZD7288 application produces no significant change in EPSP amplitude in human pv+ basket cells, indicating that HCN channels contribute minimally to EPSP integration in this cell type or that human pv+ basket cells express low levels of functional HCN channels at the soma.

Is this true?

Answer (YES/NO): NO